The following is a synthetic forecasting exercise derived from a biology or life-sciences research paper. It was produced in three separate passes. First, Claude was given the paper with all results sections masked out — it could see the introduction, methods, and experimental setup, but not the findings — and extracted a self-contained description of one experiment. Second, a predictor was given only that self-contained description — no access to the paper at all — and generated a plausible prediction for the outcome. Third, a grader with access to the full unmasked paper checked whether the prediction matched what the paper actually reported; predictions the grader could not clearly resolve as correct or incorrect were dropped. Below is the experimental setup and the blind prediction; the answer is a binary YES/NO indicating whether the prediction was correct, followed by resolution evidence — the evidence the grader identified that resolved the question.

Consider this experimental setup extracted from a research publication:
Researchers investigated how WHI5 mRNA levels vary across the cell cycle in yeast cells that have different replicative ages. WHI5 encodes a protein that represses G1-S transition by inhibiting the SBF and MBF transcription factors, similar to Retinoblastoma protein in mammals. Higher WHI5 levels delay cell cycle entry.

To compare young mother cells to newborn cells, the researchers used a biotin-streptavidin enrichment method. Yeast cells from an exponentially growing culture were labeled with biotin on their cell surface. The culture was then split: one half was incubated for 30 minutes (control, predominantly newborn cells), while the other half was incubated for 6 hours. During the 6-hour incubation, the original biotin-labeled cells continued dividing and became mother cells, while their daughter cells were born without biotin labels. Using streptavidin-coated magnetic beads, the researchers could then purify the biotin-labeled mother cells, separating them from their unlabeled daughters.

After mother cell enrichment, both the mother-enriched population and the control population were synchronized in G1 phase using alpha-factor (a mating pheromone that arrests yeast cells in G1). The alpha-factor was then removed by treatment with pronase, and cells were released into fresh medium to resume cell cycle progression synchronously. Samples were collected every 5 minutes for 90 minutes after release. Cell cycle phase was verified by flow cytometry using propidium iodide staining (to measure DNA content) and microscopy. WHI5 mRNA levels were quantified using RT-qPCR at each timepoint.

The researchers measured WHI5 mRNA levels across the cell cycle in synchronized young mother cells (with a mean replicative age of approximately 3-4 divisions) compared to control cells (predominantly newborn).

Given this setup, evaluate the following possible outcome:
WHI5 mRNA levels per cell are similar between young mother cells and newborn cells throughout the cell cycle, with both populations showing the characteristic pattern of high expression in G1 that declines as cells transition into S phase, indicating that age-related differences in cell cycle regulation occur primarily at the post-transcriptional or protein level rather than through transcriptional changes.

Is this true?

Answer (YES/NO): NO